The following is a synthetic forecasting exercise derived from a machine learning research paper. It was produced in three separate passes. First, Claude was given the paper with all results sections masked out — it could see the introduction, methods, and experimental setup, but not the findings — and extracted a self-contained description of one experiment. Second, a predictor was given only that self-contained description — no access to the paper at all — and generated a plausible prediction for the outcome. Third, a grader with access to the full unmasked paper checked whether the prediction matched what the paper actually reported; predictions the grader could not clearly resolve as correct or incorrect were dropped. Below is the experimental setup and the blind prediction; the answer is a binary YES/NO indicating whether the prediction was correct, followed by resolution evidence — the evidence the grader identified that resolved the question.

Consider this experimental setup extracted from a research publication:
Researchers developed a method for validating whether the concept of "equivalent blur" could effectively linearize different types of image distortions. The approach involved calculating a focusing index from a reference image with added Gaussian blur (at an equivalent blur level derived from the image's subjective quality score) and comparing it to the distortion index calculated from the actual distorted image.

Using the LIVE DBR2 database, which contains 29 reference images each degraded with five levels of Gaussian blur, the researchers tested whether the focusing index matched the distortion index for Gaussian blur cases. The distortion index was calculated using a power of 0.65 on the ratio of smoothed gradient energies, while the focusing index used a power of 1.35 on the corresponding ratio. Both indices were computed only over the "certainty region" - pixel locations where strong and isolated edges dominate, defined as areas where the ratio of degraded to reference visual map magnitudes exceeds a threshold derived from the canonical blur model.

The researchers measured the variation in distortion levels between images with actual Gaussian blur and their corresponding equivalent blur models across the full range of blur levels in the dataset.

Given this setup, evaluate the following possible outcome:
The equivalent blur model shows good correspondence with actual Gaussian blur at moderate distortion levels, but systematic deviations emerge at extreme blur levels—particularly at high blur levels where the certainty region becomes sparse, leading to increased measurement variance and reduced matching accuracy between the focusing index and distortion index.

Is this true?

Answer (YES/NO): NO